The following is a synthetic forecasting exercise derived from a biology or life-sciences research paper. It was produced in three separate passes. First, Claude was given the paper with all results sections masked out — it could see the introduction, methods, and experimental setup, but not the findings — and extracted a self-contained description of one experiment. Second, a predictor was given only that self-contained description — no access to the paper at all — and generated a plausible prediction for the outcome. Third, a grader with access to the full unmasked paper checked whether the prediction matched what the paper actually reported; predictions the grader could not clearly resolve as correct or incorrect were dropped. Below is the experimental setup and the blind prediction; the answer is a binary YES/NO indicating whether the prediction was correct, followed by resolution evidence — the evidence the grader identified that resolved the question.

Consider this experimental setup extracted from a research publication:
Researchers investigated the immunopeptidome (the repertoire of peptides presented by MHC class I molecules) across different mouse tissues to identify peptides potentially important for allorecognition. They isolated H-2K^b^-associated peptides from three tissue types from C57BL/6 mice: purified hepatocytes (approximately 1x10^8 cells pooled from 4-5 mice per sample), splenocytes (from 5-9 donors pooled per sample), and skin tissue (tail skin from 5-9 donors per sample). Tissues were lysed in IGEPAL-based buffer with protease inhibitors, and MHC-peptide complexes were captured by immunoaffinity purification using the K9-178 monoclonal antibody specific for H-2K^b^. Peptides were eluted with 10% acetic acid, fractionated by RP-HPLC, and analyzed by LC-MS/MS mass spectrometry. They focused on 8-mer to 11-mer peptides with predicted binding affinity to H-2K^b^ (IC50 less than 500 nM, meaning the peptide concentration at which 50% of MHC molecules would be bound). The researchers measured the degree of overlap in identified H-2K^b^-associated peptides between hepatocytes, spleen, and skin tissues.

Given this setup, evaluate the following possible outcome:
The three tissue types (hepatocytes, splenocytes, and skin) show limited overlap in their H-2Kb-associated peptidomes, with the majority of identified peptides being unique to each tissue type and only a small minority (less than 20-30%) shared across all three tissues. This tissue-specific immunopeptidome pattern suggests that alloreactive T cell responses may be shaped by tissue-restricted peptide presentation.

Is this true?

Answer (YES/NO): NO